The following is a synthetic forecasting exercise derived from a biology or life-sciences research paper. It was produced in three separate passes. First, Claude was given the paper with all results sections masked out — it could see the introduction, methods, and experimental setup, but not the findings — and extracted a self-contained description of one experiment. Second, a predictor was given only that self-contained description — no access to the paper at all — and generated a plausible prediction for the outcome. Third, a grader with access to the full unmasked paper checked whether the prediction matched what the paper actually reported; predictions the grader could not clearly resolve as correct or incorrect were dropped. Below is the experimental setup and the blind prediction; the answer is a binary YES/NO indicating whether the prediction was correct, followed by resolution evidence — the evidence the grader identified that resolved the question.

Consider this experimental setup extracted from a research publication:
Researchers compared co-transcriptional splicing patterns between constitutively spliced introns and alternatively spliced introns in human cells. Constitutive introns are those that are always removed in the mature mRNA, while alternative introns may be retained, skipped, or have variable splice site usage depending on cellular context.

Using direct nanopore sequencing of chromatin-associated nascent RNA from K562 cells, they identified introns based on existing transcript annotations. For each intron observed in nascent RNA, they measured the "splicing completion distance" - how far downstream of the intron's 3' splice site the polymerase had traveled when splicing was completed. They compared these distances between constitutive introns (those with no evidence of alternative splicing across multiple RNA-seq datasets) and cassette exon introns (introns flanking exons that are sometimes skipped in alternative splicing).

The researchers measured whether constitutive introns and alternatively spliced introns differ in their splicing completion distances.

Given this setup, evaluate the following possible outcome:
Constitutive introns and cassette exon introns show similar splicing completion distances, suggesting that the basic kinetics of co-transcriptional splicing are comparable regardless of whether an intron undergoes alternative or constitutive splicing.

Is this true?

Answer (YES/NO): YES